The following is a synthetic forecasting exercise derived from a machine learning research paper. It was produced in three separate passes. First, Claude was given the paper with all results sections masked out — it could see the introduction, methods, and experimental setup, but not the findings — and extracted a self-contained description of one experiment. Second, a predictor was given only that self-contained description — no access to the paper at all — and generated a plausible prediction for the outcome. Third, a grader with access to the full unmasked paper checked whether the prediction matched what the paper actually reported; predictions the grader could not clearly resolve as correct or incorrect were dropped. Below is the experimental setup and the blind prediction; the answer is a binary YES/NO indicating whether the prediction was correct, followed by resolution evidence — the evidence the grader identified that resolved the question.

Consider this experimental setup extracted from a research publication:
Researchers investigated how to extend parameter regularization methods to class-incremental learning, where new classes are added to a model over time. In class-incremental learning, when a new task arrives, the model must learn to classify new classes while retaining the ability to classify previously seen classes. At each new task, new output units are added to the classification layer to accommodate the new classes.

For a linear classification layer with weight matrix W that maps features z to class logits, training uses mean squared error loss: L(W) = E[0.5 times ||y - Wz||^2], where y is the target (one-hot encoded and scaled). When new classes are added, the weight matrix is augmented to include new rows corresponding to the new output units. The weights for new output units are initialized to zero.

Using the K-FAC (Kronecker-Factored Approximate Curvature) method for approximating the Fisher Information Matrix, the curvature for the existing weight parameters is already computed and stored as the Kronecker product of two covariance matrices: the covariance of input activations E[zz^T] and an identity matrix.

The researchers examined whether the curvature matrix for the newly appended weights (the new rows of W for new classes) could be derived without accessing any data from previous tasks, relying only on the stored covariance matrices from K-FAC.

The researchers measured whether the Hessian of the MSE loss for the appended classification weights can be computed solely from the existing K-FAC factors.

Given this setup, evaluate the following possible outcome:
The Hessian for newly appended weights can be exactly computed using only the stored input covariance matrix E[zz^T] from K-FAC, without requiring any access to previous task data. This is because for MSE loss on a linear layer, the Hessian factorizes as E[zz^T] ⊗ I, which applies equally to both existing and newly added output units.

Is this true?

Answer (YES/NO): YES